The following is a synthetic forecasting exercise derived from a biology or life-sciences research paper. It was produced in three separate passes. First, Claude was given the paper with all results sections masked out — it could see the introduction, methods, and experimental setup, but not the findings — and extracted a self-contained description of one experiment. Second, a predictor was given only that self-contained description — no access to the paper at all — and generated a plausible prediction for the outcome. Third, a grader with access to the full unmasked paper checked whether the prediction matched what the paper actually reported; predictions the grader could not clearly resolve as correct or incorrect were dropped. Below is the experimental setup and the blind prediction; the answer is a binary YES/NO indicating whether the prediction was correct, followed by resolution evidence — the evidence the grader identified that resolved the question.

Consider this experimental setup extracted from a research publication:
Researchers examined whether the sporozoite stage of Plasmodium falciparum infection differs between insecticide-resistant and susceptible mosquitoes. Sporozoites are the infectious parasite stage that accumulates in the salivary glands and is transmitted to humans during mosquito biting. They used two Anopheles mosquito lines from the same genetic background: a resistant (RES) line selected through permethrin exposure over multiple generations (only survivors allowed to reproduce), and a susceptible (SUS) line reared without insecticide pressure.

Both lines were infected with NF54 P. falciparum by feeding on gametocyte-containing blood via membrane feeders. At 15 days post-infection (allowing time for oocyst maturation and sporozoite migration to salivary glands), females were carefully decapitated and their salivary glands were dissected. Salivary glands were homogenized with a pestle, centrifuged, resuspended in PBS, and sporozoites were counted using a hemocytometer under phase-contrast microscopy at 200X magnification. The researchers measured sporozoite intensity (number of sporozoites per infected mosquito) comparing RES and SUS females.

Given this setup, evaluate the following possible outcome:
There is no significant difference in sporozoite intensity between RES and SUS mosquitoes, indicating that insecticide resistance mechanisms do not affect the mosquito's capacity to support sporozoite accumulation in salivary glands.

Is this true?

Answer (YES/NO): NO